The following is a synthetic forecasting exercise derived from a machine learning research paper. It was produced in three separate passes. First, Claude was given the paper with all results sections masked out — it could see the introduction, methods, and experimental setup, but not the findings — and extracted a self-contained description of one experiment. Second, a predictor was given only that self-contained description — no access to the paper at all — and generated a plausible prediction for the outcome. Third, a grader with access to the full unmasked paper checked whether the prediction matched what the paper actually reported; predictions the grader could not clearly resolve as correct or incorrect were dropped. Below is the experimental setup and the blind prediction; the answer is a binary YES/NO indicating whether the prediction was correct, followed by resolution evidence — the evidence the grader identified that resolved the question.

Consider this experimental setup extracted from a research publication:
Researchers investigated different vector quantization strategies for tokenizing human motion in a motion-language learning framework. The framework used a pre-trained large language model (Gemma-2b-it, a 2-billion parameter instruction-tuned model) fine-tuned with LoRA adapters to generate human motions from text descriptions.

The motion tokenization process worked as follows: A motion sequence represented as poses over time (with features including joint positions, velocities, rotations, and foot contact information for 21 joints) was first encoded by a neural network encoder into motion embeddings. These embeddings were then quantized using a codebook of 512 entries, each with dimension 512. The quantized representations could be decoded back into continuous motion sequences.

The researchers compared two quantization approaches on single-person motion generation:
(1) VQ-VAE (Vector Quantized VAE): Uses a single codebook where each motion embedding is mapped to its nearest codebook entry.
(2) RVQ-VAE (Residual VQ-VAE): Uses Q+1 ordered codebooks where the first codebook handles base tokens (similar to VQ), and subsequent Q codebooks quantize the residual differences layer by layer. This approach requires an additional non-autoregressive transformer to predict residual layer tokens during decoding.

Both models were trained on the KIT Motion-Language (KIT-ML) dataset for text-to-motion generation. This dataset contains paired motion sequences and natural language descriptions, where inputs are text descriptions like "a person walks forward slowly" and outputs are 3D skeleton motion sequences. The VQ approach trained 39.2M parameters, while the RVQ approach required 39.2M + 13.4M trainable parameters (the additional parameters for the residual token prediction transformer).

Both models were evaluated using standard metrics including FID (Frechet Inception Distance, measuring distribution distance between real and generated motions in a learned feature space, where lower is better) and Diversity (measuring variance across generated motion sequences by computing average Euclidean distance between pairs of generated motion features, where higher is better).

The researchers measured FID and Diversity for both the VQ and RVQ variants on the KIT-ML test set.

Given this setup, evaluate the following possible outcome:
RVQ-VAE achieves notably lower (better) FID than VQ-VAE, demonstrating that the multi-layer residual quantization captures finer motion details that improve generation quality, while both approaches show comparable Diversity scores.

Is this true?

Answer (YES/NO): NO